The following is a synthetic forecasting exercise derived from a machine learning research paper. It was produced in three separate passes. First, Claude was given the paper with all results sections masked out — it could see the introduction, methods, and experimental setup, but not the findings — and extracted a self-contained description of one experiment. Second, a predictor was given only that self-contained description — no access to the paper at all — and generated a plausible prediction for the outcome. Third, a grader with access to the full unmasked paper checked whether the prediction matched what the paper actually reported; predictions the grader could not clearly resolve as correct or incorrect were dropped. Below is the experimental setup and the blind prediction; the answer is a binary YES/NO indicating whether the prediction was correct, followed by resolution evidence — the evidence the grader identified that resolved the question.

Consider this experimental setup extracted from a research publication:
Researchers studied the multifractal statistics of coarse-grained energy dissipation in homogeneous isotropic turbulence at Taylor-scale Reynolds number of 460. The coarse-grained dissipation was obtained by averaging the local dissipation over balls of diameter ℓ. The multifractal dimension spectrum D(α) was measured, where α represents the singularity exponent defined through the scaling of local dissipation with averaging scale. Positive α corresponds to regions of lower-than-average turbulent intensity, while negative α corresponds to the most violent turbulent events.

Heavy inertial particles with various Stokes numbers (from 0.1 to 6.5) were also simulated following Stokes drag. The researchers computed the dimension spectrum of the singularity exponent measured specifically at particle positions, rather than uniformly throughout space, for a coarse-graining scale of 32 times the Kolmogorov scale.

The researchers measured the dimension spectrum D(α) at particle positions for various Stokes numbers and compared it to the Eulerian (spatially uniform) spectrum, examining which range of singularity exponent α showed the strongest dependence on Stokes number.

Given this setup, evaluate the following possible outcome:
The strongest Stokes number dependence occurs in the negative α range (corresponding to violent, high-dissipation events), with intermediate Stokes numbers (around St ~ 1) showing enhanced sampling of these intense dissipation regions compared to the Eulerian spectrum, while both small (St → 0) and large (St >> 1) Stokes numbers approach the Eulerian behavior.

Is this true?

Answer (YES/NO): NO